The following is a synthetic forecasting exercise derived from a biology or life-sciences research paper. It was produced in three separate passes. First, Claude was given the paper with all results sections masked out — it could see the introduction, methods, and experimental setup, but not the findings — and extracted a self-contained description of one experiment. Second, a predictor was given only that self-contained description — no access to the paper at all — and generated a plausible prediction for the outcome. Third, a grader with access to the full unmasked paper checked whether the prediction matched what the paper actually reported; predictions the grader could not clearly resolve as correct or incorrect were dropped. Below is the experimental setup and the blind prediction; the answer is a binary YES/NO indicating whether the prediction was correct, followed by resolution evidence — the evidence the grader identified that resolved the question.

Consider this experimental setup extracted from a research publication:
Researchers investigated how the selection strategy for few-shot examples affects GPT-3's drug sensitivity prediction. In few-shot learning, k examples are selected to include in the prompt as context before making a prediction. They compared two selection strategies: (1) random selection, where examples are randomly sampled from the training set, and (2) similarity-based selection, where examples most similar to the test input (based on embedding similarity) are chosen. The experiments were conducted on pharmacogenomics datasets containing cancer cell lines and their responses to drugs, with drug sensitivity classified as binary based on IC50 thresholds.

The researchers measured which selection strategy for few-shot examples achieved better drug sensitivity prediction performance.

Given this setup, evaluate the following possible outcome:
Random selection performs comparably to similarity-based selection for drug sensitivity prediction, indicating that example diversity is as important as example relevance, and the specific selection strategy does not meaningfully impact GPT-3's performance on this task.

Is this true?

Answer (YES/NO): NO